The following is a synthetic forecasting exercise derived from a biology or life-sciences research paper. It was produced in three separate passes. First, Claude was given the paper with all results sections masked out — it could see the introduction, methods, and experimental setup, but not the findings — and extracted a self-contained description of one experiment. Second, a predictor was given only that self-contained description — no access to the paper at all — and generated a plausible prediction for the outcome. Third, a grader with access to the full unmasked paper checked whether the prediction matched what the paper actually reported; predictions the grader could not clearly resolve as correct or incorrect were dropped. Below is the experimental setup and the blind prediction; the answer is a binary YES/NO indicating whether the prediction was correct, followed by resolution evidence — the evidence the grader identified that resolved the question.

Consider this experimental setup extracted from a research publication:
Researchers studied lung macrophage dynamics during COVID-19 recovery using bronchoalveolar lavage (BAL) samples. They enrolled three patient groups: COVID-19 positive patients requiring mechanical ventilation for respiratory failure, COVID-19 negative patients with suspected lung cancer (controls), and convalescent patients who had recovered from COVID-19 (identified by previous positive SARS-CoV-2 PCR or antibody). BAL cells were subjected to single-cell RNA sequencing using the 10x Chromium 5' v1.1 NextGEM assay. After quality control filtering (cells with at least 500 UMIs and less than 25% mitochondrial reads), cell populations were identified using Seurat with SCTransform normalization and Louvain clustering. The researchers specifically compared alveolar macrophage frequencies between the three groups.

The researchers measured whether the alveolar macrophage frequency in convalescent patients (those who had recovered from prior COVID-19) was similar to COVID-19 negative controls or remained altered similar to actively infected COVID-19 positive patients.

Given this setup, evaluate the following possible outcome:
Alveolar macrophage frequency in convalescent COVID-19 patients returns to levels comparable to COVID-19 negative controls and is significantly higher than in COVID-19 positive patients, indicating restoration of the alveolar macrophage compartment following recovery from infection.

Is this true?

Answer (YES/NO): YES